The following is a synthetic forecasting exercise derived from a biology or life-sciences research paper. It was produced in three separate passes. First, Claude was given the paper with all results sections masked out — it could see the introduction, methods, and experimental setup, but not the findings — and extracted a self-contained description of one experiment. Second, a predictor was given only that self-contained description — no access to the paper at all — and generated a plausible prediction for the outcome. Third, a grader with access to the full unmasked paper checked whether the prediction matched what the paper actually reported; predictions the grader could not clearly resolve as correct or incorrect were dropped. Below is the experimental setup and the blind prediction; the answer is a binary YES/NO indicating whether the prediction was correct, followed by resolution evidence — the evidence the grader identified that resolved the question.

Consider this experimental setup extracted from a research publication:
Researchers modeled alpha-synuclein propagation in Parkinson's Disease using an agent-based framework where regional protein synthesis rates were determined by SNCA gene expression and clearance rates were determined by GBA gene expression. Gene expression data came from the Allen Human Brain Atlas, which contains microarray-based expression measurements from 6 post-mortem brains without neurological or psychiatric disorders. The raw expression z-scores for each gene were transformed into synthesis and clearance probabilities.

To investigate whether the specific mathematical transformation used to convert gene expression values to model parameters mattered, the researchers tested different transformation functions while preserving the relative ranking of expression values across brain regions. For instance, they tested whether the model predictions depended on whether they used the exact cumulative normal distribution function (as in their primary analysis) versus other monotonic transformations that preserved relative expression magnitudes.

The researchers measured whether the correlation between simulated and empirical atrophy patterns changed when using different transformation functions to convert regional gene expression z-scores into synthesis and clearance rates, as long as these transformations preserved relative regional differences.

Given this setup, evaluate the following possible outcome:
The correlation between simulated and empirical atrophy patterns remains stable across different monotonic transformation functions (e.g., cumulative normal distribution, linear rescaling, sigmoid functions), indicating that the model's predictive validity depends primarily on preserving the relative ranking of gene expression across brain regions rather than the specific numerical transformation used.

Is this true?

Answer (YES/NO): YES